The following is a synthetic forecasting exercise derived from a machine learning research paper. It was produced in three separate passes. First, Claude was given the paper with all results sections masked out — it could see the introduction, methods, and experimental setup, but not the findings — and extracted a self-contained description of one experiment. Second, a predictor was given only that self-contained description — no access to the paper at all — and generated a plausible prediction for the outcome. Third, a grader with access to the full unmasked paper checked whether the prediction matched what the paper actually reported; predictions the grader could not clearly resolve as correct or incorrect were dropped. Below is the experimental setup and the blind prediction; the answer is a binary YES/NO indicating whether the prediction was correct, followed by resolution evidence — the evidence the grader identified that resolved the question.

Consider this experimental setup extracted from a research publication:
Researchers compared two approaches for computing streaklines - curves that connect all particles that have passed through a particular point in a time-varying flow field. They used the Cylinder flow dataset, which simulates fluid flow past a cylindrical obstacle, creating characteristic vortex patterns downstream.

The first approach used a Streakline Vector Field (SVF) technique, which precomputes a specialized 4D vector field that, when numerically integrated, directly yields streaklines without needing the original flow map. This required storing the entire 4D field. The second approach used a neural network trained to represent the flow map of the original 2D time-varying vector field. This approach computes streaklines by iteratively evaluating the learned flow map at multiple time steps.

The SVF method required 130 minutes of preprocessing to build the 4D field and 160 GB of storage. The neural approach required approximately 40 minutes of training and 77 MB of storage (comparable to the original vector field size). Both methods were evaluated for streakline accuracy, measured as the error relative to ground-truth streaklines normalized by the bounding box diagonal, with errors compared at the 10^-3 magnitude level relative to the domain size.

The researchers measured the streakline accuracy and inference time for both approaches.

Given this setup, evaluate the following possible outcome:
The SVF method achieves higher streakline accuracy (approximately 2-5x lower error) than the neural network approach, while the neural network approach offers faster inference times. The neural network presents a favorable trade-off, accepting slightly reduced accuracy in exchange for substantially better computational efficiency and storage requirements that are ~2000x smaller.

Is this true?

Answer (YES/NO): NO